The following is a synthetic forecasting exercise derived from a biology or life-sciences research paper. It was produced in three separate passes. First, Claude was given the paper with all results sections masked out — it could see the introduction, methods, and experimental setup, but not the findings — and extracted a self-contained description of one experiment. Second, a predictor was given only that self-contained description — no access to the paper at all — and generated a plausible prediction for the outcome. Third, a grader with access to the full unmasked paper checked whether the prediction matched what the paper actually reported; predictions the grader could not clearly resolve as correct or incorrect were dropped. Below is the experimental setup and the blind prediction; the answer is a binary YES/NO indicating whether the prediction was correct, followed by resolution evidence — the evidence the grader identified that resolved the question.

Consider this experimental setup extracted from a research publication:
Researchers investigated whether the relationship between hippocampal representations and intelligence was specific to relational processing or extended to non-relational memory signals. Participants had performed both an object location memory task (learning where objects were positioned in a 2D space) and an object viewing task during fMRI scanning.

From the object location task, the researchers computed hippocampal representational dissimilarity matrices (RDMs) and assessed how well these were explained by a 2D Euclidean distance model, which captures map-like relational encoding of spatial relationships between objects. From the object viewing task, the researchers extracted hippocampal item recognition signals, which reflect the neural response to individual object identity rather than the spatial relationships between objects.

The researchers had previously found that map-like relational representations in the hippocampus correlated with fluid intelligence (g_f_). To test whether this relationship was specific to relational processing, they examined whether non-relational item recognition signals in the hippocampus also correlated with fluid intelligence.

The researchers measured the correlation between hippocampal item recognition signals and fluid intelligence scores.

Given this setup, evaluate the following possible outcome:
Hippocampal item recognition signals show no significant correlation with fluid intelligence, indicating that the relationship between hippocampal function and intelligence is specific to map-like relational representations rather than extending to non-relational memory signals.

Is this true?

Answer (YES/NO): YES